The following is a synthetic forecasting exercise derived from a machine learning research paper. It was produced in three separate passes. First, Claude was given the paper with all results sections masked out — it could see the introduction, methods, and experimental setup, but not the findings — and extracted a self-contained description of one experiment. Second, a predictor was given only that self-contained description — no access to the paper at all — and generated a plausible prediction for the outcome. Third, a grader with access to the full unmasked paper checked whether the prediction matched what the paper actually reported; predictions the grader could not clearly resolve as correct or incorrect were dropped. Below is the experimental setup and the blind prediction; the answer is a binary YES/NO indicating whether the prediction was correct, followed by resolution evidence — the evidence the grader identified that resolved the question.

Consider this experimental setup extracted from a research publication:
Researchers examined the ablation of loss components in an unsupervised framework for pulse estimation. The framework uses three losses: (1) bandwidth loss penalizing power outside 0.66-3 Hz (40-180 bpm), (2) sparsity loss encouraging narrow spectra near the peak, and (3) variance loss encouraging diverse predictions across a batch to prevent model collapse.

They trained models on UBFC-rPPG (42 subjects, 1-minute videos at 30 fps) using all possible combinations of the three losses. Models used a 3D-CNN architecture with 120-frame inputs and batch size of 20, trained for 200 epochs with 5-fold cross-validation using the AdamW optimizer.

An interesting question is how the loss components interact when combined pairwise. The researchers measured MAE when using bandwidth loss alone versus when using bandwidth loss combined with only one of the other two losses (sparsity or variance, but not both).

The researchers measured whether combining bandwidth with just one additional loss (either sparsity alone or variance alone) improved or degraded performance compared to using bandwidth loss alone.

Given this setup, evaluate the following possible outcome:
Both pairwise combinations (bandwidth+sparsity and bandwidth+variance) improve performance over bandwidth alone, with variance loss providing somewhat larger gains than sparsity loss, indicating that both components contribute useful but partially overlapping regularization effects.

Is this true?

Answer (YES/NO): NO